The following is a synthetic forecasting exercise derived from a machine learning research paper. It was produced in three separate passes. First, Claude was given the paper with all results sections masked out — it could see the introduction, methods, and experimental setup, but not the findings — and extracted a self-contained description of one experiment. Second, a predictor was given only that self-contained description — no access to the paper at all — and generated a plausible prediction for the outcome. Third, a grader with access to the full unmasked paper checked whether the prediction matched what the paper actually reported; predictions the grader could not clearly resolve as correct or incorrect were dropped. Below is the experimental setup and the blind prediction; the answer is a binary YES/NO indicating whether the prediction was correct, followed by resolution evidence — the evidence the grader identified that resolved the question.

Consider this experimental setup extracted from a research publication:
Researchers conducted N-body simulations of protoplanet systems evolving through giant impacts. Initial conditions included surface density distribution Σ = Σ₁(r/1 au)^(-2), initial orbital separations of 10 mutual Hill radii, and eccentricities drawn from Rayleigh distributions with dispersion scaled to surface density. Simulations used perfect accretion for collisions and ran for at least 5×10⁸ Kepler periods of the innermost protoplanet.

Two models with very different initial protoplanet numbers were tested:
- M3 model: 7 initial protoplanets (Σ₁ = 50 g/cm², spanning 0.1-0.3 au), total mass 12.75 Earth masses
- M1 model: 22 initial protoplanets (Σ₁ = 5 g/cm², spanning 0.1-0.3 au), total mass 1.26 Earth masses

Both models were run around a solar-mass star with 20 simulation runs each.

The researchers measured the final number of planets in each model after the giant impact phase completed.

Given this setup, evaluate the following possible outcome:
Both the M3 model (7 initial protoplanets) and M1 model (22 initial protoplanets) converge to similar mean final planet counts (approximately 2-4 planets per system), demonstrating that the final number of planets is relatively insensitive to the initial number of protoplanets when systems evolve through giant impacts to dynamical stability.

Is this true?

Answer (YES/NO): NO